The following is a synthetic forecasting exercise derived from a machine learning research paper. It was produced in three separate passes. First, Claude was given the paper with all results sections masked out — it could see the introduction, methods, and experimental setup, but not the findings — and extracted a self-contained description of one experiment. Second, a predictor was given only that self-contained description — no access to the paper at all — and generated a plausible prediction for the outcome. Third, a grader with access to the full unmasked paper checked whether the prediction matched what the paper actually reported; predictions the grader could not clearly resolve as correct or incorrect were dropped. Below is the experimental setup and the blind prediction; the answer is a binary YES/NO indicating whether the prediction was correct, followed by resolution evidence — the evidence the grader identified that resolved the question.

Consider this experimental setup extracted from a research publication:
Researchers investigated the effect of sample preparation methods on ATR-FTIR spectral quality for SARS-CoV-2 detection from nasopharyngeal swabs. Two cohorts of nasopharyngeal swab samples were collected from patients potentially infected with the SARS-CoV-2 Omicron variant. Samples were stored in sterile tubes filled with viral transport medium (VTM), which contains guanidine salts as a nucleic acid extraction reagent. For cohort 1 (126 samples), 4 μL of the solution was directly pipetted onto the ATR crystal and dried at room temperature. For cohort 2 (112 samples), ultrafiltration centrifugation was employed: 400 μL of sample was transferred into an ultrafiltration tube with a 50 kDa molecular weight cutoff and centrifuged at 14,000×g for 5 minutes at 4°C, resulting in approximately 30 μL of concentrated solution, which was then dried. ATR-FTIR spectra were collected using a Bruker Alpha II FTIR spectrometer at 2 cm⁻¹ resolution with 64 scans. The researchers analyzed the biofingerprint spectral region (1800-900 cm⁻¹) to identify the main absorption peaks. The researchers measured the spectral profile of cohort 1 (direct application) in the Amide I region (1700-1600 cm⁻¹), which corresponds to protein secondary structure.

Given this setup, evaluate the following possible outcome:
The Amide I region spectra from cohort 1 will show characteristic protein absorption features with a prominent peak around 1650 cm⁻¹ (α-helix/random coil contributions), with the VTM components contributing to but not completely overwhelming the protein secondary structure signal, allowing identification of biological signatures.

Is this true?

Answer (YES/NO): NO